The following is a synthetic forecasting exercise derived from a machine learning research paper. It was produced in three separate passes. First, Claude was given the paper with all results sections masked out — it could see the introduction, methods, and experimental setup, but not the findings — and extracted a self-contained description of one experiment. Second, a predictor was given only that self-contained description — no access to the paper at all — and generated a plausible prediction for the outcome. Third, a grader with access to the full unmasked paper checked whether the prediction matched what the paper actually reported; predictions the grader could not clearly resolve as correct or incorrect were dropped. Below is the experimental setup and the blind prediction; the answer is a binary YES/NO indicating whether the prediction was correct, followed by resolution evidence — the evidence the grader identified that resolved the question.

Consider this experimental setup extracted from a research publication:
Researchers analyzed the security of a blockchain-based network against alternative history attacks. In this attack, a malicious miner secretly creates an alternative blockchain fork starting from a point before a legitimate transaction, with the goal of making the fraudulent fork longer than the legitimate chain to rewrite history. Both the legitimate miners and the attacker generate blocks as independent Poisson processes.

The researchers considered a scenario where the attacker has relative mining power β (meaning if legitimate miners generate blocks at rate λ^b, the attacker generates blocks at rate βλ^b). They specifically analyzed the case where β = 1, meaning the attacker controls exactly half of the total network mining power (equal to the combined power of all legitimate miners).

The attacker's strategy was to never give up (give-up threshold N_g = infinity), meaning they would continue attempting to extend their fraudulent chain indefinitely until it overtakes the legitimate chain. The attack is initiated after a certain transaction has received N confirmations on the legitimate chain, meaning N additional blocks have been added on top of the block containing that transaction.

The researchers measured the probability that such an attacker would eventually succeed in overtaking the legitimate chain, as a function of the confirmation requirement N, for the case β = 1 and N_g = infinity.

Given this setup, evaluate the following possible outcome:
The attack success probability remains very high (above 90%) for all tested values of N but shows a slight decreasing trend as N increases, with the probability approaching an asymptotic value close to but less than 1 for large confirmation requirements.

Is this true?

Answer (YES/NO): NO